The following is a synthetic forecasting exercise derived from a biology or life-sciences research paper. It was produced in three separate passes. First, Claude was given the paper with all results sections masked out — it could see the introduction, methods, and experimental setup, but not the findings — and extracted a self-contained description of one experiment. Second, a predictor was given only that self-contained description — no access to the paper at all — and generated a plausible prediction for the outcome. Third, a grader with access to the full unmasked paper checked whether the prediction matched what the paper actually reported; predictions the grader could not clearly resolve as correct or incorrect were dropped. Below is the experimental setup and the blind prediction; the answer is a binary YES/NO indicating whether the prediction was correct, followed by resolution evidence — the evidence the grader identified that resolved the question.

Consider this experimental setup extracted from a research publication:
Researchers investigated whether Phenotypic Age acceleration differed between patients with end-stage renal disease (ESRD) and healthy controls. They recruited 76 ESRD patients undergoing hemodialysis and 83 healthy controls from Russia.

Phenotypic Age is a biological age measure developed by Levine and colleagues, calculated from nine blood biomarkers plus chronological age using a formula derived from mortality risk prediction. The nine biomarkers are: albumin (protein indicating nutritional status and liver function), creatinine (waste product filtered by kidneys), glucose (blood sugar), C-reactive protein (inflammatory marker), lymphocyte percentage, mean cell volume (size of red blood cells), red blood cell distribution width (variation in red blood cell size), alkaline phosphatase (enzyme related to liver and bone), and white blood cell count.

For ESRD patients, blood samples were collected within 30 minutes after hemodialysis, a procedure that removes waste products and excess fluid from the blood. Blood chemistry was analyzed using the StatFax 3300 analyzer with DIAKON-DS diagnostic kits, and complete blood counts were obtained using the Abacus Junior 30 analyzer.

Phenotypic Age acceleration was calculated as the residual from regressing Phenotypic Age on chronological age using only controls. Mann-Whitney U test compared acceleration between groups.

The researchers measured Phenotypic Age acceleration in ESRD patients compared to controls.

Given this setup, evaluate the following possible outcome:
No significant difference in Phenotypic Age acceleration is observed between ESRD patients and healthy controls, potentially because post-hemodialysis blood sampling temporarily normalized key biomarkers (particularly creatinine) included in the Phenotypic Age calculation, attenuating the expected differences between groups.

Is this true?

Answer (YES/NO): NO